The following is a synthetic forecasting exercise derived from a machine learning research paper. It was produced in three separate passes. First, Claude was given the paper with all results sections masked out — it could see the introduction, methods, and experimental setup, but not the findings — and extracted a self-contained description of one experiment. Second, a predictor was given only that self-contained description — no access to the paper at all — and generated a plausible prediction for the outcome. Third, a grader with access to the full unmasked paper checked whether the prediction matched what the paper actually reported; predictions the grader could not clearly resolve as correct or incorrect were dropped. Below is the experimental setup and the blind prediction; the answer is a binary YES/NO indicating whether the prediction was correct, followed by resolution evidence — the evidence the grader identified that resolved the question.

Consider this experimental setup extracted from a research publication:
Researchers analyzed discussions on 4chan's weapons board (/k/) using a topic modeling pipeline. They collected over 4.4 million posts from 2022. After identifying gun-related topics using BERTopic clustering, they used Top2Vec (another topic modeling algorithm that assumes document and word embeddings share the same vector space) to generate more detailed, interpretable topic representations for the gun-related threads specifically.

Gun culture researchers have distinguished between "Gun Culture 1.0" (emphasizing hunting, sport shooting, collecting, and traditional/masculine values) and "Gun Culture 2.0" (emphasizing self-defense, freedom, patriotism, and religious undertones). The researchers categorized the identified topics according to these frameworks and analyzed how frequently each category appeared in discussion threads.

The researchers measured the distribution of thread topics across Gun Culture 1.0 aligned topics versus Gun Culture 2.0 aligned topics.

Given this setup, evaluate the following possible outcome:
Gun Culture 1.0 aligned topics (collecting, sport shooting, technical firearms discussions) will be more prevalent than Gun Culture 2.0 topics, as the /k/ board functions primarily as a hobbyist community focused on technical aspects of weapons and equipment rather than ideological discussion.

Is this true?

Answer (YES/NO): NO